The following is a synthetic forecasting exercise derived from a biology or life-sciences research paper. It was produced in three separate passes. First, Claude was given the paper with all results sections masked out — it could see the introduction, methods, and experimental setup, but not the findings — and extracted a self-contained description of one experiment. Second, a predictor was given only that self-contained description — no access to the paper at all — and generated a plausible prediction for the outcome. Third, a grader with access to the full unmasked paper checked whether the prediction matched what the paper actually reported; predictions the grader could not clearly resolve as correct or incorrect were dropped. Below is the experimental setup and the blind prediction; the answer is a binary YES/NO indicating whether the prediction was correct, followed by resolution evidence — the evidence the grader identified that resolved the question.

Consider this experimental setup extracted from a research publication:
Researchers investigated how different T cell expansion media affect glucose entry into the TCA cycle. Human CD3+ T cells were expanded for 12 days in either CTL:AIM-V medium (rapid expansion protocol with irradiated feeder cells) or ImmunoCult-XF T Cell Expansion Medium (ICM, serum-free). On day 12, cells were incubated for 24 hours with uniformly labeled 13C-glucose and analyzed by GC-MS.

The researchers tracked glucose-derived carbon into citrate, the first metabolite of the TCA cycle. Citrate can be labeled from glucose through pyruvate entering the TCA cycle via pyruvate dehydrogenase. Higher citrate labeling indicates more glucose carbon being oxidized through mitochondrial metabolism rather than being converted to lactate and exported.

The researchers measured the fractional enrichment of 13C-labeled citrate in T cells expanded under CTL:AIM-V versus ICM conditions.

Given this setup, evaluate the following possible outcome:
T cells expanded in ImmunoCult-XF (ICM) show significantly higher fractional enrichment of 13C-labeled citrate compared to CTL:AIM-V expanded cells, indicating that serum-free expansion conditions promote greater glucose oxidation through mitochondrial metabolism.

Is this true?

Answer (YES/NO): YES